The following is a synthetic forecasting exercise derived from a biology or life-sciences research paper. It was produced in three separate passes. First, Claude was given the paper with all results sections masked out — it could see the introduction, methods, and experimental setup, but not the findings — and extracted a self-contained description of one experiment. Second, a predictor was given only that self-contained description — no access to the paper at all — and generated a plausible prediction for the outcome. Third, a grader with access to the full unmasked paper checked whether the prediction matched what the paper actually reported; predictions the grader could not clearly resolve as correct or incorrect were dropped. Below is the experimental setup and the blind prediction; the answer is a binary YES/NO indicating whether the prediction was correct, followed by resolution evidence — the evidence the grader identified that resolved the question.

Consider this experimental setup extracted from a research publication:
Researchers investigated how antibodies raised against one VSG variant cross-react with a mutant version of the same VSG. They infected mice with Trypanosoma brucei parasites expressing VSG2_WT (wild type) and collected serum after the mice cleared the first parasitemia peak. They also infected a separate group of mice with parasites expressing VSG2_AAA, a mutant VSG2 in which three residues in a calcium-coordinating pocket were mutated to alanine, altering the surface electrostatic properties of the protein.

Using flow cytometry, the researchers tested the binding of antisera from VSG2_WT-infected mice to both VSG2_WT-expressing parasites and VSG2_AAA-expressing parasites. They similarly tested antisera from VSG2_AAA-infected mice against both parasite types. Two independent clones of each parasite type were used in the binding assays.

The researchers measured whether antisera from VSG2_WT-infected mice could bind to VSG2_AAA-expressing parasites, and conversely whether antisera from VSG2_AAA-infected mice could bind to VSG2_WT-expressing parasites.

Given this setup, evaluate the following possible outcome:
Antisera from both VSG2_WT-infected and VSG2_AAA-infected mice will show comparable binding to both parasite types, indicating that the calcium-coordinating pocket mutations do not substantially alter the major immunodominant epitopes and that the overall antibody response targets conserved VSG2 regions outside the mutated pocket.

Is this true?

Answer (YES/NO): NO